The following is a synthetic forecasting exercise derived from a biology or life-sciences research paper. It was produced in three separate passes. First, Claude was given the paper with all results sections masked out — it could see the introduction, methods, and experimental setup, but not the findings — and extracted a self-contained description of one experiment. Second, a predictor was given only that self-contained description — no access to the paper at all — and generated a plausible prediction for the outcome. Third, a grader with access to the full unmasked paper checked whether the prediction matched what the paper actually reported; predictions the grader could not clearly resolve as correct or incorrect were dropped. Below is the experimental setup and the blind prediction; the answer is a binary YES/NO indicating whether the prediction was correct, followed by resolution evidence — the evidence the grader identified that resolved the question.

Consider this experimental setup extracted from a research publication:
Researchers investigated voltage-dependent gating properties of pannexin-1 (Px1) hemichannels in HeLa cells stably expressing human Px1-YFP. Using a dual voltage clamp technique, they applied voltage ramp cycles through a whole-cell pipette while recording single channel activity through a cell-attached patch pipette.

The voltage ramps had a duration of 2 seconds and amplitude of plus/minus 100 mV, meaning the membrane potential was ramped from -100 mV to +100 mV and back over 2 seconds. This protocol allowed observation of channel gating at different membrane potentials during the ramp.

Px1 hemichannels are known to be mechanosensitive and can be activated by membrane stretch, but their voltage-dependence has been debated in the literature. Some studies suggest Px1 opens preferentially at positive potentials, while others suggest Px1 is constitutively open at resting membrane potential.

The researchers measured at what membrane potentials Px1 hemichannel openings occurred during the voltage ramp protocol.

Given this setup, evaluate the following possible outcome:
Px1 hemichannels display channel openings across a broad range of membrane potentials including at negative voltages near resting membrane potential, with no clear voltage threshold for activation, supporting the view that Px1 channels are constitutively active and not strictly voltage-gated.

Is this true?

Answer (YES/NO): YES